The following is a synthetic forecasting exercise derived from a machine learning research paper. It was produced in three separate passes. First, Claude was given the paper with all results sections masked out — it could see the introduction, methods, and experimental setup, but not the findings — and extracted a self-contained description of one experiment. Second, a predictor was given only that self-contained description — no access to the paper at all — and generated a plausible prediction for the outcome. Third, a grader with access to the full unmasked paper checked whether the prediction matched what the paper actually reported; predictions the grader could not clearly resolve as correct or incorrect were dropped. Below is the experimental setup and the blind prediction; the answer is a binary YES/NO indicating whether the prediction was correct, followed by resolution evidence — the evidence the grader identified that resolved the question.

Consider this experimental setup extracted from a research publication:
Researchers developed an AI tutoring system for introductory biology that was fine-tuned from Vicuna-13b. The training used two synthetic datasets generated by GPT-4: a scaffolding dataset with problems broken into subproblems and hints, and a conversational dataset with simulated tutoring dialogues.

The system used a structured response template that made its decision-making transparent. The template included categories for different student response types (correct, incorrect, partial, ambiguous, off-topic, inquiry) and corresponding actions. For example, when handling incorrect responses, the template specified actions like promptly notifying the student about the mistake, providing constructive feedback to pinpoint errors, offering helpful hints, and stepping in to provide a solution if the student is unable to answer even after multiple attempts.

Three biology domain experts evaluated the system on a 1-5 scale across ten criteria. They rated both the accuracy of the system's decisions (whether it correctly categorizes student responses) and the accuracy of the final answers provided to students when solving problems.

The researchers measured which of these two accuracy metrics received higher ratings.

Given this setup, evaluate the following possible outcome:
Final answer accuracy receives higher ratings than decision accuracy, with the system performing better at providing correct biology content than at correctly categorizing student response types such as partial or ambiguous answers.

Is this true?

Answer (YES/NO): NO